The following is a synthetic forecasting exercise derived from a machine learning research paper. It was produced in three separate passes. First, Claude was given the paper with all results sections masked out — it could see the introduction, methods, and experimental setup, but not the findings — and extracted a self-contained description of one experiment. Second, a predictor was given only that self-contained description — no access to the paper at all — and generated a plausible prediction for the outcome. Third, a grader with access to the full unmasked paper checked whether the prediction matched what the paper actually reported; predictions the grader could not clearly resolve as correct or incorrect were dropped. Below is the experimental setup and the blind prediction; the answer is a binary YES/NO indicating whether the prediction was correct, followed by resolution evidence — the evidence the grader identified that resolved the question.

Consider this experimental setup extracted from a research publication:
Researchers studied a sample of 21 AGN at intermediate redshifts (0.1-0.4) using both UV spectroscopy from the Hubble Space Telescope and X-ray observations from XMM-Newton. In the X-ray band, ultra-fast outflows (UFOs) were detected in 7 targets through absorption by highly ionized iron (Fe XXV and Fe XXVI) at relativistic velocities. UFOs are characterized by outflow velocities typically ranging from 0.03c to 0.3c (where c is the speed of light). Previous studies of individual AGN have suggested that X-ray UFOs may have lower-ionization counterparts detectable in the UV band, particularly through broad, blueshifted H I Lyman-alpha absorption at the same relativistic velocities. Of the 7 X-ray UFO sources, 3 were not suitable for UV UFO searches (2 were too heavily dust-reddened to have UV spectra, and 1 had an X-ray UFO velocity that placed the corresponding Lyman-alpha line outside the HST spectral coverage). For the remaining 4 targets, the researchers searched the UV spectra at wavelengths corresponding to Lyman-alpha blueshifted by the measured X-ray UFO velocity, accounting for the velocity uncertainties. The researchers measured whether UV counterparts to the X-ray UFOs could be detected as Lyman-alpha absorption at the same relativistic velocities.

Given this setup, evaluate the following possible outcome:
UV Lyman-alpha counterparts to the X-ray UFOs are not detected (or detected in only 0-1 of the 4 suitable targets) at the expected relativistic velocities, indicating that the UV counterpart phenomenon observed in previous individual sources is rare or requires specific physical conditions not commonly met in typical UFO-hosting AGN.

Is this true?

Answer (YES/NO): YES